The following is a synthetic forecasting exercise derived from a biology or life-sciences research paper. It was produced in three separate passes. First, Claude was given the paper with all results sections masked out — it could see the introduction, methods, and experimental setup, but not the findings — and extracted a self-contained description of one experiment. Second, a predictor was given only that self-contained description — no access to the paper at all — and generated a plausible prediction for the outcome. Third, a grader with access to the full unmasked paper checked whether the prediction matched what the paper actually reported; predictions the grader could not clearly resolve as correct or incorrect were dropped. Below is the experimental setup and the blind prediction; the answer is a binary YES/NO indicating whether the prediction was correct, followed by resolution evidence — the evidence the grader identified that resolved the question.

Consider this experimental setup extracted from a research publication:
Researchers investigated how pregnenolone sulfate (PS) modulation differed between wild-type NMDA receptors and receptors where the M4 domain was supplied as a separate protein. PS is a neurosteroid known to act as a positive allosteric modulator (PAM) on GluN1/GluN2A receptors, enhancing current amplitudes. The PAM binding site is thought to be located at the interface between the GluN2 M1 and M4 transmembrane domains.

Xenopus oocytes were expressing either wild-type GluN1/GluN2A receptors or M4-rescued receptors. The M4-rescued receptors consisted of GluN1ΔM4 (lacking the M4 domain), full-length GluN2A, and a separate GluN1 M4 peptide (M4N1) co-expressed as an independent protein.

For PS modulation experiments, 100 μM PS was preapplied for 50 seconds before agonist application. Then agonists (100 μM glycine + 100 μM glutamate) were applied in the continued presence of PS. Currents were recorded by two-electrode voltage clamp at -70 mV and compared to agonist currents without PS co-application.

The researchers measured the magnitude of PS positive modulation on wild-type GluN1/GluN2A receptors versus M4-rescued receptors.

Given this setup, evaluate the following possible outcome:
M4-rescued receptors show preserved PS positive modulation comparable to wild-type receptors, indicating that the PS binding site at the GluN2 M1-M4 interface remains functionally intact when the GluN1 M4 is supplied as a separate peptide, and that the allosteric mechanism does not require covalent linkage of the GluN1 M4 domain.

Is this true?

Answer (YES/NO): NO